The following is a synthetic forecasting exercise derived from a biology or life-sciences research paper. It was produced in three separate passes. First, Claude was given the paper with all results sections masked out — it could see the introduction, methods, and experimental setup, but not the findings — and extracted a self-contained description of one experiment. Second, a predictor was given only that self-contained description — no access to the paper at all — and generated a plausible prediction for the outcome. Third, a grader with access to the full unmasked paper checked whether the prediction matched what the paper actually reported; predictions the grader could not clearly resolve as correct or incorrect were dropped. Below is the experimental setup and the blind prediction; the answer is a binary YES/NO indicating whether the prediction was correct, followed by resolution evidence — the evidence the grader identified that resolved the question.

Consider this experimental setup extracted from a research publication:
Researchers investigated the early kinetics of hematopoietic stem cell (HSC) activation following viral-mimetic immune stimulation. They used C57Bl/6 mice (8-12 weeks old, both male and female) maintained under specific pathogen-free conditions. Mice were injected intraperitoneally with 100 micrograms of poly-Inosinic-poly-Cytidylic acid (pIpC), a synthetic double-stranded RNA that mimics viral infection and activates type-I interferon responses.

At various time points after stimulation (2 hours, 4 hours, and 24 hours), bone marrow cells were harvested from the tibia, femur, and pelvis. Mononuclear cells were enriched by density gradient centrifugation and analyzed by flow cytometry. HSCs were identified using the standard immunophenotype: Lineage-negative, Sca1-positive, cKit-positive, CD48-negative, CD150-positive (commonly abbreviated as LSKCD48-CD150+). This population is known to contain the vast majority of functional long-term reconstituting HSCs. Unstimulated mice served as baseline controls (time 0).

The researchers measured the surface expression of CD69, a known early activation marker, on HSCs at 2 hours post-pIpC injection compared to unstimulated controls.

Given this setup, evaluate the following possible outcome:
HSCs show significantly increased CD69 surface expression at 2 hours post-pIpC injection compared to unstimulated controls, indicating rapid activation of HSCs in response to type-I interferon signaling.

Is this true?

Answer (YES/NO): YES